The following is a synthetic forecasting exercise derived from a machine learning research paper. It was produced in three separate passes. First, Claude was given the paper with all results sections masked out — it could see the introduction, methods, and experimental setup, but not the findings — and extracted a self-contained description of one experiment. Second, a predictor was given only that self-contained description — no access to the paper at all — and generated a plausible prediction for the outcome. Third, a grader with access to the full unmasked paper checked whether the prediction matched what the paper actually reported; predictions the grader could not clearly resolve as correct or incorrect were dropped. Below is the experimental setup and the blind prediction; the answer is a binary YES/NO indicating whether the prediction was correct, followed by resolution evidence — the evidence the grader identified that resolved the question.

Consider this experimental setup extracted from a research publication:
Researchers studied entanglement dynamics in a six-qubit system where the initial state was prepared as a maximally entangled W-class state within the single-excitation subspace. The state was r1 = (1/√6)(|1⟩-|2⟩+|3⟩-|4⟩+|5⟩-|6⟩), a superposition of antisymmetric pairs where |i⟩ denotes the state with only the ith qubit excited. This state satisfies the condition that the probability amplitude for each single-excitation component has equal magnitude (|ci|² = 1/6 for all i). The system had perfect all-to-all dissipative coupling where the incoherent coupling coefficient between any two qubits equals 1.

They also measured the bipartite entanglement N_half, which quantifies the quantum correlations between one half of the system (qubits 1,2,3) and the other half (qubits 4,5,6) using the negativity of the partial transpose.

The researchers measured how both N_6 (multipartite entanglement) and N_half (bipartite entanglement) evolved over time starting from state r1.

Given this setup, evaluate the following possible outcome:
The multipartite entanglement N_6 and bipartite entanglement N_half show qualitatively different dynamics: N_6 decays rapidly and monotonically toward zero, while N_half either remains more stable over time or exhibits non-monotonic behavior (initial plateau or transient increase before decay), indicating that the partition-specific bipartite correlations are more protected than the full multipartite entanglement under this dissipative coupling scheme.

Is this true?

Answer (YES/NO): NO